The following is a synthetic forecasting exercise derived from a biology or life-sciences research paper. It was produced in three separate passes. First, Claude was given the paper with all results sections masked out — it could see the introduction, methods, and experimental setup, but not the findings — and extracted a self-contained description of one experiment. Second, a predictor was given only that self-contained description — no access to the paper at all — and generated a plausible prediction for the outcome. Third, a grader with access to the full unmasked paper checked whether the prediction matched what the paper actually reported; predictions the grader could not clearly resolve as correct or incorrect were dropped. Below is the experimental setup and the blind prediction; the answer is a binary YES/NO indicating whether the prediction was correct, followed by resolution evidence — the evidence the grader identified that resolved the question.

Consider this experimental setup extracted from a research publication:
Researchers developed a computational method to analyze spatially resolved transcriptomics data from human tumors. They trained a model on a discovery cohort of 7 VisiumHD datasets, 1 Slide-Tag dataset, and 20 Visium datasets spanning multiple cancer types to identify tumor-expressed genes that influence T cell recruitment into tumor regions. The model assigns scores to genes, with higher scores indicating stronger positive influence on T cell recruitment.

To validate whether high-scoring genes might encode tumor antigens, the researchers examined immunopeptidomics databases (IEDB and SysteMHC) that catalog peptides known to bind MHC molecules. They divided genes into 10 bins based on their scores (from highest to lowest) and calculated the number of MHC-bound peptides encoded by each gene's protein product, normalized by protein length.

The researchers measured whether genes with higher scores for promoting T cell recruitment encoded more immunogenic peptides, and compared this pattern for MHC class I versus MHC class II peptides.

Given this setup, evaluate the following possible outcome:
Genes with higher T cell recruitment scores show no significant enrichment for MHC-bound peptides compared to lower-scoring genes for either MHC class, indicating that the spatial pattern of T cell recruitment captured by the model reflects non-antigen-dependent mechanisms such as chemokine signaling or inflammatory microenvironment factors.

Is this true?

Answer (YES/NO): NO